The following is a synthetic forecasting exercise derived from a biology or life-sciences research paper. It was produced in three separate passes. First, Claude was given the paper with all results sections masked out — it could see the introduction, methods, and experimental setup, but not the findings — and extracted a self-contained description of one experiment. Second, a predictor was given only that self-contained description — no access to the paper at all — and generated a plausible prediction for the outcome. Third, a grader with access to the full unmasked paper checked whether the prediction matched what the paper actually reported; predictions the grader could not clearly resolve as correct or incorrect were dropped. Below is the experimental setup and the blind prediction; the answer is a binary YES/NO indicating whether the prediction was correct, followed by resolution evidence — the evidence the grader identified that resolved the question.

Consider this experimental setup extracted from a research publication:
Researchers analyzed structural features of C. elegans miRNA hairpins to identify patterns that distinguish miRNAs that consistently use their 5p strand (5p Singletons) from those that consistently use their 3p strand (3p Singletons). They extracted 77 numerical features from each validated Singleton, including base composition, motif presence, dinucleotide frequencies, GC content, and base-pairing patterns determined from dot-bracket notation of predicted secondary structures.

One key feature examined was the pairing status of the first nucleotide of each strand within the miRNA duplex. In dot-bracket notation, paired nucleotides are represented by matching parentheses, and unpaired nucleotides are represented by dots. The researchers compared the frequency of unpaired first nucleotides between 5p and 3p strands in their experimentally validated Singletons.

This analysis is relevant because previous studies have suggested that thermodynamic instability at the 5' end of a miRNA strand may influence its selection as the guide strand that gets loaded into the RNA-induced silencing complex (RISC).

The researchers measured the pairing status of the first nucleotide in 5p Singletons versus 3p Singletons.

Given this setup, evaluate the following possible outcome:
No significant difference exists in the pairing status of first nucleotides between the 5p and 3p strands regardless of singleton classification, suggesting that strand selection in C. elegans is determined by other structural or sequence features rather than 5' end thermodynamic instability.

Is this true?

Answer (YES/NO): NO